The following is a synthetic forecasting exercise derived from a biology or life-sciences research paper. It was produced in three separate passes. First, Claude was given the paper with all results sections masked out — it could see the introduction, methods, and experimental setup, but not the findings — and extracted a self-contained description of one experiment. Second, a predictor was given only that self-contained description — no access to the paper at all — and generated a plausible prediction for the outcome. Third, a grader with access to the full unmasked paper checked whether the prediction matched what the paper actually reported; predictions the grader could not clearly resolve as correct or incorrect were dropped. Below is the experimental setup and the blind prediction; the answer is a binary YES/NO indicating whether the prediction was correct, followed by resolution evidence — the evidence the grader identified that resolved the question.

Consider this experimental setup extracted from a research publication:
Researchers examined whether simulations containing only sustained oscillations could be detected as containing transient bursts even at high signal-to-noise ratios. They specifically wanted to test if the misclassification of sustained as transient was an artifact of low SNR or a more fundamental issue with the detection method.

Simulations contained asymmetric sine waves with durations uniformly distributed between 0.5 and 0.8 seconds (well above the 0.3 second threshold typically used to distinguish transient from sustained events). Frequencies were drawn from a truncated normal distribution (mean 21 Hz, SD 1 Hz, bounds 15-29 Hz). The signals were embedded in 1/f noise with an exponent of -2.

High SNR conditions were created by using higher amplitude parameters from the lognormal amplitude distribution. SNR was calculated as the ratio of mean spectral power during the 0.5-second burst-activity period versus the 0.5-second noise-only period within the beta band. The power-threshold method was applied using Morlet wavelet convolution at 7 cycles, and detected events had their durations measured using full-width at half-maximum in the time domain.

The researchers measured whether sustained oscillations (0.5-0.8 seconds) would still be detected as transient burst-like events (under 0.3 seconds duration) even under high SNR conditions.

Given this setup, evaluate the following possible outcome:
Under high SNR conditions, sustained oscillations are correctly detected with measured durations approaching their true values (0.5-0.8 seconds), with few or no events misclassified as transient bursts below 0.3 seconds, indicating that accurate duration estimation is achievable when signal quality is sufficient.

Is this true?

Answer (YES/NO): NO